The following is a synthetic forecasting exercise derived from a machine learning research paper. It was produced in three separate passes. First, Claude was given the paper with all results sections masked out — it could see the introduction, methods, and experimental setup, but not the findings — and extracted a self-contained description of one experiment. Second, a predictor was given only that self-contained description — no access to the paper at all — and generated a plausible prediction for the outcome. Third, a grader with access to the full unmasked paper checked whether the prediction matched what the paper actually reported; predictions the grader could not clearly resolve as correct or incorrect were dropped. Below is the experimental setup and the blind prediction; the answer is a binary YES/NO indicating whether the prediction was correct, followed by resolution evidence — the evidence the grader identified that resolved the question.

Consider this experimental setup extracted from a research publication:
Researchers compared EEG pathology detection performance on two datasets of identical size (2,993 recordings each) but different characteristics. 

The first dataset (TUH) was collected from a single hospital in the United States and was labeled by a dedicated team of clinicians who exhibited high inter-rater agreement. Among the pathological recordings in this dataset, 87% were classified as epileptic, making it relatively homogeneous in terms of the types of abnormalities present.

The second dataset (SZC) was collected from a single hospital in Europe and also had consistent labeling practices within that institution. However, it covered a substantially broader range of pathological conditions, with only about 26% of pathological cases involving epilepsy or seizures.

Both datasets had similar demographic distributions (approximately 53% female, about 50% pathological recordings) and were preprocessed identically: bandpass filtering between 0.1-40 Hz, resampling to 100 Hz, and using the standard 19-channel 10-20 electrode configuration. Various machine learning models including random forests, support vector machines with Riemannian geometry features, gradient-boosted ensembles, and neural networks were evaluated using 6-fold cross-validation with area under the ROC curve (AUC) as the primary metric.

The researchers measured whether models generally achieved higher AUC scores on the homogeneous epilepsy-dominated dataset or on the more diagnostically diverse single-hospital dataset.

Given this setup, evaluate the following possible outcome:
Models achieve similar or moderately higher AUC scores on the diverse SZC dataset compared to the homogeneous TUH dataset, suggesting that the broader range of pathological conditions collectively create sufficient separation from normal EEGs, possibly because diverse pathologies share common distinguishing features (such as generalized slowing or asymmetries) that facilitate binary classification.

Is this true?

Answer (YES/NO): NO